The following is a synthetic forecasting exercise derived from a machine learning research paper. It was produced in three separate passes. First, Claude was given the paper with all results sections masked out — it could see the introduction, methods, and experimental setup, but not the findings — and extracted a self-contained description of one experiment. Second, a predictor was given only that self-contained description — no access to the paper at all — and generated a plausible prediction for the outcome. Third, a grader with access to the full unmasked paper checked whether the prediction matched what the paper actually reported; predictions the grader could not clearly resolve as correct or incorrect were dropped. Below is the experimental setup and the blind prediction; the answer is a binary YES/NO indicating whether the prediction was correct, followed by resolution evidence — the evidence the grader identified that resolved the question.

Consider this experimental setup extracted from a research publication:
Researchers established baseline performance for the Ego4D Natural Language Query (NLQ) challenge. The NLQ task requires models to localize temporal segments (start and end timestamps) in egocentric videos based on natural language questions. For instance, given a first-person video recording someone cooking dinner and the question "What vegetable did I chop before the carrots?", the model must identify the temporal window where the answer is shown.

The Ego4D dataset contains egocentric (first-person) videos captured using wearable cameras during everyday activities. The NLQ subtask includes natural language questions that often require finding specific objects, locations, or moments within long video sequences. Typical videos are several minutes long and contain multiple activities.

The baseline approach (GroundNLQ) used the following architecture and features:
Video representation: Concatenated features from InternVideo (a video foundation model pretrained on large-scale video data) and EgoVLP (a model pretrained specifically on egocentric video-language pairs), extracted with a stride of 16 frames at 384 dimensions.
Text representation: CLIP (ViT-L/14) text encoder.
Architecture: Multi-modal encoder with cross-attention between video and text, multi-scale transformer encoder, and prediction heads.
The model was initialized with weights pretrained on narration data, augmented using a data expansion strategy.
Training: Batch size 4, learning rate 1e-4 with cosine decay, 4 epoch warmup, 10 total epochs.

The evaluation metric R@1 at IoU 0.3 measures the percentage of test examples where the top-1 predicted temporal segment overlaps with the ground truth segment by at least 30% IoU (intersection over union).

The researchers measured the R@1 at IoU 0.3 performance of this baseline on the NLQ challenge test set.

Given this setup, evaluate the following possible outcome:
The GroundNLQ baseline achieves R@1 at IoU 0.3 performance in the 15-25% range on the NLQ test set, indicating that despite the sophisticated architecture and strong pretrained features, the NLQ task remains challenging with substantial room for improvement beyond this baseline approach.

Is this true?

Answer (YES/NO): NO